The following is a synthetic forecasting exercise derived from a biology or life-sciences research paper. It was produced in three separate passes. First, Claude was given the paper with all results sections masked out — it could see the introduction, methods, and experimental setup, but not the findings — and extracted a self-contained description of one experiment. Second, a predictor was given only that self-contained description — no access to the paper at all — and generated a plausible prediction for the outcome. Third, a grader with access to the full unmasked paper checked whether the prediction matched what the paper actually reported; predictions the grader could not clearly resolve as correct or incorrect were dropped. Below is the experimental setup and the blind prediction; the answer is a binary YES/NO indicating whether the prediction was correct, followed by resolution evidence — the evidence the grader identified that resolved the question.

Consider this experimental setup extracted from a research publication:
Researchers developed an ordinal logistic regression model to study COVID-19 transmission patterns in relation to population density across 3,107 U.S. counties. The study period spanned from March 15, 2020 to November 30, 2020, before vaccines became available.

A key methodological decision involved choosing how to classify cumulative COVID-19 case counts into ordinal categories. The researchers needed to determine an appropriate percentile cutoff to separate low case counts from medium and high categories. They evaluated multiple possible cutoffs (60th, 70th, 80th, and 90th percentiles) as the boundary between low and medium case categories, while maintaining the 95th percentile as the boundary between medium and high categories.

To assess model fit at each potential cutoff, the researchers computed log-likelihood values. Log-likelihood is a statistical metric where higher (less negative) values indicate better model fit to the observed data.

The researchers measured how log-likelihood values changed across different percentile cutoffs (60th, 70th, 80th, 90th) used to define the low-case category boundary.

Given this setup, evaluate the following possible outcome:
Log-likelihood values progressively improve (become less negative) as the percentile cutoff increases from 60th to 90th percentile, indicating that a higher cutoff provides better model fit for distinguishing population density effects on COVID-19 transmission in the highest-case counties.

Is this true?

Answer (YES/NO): YES